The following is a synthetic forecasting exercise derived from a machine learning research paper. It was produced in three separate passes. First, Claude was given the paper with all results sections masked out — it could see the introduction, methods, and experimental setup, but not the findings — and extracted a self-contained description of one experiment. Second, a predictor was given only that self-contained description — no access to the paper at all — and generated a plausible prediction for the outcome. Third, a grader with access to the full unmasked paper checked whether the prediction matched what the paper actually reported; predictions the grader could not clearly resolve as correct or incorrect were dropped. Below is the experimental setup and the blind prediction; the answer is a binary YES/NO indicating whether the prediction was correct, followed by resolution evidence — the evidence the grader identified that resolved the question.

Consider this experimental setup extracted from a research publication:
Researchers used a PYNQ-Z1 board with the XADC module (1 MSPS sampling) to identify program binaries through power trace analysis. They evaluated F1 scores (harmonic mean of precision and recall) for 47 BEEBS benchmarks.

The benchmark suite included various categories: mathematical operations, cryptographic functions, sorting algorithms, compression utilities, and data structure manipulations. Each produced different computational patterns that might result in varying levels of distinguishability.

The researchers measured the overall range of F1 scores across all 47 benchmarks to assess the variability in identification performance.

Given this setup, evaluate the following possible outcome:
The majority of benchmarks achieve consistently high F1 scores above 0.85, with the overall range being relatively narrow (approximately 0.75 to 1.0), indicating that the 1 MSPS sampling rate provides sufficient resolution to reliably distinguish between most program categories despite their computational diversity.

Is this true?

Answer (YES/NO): NO